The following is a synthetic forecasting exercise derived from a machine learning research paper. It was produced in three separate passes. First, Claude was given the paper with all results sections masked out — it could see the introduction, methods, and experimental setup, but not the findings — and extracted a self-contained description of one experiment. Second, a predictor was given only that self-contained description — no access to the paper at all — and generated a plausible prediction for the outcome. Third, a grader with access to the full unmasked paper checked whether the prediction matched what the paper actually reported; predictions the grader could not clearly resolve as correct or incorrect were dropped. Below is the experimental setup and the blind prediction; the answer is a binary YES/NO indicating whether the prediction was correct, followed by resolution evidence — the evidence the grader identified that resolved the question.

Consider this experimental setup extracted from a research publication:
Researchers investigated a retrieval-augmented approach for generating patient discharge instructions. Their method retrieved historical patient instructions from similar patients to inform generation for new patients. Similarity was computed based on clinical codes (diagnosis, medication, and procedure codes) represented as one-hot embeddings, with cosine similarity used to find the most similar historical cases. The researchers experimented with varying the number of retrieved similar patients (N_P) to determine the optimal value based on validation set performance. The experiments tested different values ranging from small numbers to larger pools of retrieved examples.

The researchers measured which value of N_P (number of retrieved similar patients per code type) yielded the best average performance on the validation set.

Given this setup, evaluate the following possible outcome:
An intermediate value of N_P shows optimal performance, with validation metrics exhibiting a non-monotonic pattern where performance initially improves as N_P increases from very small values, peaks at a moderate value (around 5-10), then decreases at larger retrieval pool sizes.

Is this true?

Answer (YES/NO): NO